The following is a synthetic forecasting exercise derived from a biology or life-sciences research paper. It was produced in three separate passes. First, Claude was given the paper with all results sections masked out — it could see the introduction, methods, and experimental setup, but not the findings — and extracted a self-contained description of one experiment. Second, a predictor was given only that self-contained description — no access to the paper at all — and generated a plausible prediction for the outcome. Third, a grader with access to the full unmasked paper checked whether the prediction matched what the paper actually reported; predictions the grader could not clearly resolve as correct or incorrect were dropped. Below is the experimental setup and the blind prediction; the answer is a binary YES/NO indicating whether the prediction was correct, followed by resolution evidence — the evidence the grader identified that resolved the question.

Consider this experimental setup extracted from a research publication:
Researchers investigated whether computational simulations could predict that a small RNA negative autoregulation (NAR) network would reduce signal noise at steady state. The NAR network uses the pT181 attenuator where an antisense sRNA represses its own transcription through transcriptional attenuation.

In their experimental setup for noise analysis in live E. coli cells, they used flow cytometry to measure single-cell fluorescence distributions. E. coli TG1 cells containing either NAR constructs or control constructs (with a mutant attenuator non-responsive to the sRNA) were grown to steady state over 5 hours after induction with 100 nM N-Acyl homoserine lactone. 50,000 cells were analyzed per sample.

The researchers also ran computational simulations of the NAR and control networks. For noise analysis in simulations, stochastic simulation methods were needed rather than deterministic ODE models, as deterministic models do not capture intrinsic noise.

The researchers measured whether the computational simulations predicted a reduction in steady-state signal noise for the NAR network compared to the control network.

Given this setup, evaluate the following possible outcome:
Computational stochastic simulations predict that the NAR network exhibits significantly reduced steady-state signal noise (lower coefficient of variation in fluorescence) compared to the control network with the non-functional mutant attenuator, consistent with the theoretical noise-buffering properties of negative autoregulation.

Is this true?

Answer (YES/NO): NO